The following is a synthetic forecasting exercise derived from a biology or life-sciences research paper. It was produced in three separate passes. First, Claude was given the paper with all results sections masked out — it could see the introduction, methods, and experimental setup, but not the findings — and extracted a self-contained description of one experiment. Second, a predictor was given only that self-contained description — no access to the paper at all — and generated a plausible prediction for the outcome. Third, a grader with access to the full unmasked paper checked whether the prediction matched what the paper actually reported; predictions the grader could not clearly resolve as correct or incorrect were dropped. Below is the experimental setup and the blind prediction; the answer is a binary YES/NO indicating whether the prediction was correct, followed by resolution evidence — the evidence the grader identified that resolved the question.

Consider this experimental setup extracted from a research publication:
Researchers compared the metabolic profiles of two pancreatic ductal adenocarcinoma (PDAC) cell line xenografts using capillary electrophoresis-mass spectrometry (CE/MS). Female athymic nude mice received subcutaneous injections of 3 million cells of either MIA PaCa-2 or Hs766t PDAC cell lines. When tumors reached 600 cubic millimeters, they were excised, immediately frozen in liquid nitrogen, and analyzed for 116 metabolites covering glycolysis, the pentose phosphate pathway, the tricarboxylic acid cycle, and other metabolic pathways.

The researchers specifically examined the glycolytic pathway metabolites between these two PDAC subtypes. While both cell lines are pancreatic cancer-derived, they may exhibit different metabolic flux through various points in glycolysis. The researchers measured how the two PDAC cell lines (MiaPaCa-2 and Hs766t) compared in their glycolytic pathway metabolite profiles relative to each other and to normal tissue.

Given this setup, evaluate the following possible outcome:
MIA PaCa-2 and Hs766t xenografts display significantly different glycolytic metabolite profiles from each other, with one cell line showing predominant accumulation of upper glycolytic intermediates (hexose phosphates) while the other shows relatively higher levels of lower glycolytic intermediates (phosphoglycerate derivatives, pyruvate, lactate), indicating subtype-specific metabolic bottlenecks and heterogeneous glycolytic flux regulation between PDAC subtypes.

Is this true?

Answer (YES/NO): NO